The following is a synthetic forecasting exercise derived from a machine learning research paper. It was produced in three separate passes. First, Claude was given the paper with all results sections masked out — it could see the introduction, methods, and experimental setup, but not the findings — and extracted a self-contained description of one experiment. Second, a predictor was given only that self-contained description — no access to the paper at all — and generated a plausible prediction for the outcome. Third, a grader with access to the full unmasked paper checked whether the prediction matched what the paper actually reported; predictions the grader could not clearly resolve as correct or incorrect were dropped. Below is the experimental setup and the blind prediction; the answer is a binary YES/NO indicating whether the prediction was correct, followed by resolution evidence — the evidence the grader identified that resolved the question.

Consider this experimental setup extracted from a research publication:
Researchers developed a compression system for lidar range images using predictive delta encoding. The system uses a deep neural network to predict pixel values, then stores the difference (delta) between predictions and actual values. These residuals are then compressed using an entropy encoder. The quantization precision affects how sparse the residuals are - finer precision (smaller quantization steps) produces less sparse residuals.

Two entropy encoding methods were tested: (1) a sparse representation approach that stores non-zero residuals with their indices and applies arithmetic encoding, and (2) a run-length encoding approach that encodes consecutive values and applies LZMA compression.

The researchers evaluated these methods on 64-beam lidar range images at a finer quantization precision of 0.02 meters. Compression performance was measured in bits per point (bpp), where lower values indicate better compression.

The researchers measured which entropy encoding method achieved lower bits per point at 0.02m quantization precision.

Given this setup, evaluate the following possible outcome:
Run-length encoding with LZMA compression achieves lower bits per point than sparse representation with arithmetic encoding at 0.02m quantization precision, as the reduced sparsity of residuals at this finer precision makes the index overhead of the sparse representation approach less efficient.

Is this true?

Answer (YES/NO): YES